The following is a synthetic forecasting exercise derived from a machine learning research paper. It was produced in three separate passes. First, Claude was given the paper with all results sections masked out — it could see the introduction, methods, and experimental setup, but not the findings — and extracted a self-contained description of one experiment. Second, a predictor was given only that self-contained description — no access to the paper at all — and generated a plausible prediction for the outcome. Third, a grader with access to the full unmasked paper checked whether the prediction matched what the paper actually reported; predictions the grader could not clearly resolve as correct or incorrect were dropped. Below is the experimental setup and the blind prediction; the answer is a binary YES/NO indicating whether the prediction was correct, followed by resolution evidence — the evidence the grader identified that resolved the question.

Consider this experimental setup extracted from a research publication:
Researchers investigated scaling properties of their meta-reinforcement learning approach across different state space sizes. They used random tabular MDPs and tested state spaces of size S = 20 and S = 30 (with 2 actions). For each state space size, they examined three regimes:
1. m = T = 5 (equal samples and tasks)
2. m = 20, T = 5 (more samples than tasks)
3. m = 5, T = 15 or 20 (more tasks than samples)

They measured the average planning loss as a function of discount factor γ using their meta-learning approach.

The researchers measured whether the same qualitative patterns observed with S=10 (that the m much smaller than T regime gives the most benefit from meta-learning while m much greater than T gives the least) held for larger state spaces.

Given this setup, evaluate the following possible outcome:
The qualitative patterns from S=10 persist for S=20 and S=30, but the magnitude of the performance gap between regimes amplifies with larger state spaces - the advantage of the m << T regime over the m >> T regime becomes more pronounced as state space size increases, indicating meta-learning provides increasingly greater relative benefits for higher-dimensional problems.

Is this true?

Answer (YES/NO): NO